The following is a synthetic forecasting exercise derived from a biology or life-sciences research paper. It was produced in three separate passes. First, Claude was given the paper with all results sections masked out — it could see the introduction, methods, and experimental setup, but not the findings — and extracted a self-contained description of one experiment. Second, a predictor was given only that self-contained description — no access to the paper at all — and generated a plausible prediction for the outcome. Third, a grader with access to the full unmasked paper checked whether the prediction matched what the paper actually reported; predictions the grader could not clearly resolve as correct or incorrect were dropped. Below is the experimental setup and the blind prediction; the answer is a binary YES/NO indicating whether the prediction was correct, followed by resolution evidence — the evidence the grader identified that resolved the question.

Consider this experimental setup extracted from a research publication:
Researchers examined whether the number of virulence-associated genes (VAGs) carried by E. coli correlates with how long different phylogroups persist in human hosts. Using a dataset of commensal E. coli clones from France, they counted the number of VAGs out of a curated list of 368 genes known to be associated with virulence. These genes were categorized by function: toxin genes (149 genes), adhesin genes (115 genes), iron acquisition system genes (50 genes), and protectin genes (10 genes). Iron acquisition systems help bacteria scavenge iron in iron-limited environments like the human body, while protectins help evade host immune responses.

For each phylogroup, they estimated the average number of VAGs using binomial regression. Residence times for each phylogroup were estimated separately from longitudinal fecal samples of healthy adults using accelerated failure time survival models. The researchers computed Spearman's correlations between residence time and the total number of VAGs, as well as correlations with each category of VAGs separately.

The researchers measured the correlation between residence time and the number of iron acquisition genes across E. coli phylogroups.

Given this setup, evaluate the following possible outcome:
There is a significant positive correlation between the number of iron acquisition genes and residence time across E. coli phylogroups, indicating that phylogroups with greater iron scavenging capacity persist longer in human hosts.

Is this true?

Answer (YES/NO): YES